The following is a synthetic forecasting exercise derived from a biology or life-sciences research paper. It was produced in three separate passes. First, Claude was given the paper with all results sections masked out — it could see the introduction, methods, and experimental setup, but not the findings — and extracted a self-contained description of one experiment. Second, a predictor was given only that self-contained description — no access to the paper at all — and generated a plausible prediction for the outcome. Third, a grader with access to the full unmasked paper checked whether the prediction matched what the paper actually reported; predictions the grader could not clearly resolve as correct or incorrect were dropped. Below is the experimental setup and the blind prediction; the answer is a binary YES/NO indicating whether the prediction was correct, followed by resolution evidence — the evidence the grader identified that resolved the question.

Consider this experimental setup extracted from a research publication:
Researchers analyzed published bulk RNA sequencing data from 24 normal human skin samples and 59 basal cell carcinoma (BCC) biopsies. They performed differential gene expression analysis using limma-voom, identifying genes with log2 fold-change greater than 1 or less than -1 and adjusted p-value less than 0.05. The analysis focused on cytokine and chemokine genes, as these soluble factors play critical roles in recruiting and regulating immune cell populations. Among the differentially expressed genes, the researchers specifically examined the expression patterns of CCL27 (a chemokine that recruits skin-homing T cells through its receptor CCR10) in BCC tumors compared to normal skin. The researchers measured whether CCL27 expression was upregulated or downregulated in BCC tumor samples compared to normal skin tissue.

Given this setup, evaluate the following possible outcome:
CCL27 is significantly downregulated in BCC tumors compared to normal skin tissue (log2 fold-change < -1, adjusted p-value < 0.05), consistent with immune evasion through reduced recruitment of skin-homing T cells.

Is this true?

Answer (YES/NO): YES